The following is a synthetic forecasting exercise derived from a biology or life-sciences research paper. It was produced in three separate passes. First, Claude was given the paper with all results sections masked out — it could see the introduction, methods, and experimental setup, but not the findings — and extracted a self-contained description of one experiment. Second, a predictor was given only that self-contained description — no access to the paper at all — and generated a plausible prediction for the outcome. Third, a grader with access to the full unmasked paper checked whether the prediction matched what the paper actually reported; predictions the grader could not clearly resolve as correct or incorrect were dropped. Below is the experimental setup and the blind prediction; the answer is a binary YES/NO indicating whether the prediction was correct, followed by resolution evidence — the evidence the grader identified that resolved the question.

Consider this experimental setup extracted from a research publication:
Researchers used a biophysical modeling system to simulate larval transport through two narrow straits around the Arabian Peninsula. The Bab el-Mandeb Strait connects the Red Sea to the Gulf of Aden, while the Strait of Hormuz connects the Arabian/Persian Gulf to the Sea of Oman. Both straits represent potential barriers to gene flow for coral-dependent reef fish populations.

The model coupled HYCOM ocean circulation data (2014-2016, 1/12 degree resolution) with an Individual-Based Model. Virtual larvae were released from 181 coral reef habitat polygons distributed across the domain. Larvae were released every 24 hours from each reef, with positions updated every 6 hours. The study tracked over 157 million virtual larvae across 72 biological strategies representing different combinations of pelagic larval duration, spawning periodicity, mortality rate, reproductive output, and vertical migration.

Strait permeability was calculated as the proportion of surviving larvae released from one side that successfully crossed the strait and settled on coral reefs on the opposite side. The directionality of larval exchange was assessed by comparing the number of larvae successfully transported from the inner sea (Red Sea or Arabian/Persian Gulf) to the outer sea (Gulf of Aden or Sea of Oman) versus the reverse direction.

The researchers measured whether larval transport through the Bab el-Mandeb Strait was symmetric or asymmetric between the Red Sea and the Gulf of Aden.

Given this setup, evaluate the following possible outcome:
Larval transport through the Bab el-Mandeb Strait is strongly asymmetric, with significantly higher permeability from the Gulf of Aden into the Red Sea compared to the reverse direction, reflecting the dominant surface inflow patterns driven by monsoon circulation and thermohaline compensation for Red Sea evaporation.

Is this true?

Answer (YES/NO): YES